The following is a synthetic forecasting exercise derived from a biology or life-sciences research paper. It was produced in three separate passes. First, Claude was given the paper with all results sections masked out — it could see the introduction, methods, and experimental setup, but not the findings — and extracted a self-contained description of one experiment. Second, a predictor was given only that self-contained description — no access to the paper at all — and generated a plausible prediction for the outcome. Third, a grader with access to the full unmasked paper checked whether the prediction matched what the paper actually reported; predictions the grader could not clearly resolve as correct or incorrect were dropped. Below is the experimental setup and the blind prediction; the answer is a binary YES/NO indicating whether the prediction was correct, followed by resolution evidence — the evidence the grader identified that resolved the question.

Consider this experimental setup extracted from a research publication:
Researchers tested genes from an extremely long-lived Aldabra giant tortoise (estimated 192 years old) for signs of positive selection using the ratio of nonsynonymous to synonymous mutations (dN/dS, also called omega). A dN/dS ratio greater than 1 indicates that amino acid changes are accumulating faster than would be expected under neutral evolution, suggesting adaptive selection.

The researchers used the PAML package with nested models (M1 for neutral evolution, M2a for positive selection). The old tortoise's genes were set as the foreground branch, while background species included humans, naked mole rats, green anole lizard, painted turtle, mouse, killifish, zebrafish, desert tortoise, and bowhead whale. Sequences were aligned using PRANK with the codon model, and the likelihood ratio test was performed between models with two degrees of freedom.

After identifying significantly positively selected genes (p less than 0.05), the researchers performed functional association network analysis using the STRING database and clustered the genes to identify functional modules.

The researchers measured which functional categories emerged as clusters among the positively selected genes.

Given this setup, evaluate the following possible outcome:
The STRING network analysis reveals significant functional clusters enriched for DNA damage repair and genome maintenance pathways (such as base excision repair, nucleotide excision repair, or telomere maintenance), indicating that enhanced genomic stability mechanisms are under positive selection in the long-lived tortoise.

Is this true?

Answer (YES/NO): YES